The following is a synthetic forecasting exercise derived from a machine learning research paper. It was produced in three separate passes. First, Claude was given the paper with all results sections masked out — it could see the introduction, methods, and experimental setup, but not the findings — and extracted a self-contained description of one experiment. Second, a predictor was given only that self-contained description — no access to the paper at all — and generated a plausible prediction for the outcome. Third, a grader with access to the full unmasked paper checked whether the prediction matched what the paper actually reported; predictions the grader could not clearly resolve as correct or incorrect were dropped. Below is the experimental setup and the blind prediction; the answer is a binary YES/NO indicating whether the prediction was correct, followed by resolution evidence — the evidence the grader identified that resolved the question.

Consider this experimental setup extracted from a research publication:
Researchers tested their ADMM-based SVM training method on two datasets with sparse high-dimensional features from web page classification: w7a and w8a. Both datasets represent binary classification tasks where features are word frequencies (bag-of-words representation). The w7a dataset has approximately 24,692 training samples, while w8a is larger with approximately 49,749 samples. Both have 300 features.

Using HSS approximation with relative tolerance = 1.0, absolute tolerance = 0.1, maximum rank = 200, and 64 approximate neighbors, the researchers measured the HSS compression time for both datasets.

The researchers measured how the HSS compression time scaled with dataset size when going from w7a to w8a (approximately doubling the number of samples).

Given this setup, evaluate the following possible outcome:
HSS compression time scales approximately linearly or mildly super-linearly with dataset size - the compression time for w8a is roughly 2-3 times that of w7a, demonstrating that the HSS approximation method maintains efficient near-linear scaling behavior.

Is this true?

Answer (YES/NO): NO